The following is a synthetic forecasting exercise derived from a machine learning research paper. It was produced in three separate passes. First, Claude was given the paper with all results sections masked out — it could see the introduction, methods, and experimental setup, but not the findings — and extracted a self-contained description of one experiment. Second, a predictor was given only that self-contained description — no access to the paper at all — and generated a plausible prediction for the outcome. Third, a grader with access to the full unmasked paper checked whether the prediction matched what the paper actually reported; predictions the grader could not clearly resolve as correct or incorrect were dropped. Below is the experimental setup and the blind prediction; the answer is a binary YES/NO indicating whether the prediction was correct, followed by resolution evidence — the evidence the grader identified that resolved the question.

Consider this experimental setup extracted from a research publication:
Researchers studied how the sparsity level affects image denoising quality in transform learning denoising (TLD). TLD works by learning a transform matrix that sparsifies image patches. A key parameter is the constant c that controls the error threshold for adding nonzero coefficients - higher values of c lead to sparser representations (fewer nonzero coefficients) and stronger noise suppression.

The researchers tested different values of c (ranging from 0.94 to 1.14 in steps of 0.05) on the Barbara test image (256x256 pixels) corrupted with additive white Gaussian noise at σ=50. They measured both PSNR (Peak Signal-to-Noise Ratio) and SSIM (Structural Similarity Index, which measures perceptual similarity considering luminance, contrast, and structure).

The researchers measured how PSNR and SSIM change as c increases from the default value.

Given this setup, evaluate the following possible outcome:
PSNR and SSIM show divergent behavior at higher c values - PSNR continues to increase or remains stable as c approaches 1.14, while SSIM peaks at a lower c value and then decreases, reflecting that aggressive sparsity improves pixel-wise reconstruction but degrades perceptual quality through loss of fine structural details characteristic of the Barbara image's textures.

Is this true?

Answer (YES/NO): NO